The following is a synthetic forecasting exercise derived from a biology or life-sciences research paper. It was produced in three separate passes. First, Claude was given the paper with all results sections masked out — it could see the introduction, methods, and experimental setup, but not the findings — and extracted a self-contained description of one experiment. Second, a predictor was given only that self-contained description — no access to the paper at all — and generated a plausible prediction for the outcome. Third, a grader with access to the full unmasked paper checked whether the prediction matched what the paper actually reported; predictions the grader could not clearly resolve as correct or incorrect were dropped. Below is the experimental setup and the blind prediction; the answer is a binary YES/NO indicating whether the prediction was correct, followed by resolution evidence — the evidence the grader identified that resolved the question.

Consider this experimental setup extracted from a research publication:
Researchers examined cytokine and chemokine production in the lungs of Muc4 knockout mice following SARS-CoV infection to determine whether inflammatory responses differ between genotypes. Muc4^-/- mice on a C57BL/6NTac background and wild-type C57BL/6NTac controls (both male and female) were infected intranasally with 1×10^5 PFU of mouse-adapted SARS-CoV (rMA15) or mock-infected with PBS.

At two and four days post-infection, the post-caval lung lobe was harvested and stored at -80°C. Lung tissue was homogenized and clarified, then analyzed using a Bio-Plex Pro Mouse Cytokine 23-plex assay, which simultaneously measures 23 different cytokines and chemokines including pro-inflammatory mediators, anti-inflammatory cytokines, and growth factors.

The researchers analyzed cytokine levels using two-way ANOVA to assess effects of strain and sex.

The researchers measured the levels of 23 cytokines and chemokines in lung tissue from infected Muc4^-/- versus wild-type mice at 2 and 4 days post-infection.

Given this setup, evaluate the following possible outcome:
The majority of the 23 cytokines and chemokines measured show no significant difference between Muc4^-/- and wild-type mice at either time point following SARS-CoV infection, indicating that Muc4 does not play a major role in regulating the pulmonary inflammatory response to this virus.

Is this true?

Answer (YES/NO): NO